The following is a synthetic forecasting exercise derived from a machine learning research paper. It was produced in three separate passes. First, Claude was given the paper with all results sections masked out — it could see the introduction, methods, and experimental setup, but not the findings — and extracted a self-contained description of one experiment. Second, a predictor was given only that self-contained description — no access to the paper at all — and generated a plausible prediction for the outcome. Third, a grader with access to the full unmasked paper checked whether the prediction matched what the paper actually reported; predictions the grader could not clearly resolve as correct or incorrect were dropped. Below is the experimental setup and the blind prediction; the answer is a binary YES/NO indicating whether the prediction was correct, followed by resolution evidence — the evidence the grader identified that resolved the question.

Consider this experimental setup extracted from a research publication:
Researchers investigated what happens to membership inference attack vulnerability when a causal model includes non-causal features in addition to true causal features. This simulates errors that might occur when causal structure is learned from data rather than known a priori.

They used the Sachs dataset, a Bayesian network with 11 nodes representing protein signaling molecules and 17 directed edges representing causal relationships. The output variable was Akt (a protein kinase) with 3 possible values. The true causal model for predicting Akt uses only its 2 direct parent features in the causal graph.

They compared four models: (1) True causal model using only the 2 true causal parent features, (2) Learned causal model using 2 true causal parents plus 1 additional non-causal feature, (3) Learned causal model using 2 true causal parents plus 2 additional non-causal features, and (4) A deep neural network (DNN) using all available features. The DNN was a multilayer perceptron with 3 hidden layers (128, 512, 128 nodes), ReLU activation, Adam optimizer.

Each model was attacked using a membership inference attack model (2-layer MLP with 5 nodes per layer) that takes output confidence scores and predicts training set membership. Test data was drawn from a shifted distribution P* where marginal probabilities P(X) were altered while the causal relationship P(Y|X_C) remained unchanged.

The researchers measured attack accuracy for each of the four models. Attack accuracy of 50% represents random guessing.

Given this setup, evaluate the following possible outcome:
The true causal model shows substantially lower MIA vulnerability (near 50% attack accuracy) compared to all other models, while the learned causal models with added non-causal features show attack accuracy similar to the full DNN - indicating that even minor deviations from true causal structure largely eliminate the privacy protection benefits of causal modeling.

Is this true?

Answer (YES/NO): NO